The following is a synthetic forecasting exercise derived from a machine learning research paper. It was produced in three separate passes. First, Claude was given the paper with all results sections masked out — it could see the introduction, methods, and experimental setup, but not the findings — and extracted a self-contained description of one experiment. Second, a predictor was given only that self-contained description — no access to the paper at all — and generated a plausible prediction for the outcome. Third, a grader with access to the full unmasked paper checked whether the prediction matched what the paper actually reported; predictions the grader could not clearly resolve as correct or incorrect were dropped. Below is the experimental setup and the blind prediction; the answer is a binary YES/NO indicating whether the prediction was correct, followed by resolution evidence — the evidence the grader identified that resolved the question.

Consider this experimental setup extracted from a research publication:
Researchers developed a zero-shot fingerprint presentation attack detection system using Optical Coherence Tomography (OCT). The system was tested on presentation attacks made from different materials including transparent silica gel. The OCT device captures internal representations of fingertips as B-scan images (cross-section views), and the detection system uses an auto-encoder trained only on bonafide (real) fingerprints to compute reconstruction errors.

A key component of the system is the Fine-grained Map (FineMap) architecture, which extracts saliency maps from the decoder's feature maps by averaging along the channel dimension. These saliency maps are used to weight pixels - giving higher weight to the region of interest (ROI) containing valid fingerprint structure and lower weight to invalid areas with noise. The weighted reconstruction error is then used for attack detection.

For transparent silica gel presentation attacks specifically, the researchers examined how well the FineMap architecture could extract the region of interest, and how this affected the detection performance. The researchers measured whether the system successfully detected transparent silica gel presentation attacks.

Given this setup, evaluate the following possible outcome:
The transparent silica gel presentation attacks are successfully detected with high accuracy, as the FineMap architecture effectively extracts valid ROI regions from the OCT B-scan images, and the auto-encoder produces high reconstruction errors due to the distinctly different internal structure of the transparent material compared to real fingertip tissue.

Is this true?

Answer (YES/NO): NO